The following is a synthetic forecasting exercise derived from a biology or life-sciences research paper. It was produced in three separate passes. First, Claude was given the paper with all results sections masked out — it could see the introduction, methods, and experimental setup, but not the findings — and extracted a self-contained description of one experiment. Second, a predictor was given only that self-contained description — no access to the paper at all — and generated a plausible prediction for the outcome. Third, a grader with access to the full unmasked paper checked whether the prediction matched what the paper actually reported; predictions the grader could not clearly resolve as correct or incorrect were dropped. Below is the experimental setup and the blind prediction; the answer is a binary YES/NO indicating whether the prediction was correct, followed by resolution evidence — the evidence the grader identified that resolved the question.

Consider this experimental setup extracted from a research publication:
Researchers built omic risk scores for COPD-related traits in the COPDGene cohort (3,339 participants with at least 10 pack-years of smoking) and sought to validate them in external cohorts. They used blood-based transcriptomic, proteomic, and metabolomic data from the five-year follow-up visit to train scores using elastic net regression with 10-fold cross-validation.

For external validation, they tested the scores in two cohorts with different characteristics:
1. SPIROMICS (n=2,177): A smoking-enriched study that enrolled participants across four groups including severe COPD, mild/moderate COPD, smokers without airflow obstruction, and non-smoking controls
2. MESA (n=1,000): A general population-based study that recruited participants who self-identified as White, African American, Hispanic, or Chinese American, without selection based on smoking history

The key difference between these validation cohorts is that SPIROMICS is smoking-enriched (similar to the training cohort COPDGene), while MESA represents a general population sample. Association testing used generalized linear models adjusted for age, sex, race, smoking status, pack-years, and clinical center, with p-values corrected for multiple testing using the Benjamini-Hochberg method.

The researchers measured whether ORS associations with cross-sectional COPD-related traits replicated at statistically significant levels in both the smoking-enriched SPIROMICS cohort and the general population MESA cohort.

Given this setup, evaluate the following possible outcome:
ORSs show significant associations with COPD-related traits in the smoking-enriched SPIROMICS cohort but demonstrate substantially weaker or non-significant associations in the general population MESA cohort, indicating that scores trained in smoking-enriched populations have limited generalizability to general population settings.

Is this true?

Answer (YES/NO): NO